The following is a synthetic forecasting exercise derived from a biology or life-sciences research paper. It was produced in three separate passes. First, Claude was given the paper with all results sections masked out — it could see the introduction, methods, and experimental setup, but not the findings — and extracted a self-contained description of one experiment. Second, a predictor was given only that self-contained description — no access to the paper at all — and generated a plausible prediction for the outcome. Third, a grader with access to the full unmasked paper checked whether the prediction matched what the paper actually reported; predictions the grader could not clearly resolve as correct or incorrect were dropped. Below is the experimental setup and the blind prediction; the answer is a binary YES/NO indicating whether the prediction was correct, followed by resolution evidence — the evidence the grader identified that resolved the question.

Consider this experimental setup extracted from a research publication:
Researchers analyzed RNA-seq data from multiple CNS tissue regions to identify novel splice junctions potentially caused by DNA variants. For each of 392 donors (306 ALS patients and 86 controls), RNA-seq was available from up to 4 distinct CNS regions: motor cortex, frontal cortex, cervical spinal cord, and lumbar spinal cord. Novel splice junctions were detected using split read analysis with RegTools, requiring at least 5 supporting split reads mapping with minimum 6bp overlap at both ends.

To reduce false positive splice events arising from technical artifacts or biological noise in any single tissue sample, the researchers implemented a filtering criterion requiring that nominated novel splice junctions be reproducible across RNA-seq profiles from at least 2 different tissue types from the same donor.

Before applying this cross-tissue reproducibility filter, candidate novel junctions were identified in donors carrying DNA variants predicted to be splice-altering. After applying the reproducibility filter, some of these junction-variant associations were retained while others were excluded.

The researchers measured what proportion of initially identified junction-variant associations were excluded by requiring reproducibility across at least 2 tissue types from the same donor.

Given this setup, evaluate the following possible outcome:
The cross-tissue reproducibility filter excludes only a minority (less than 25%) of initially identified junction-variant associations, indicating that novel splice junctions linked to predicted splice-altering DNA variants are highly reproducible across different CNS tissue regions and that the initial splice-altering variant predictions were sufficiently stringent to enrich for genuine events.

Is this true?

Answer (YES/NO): NO